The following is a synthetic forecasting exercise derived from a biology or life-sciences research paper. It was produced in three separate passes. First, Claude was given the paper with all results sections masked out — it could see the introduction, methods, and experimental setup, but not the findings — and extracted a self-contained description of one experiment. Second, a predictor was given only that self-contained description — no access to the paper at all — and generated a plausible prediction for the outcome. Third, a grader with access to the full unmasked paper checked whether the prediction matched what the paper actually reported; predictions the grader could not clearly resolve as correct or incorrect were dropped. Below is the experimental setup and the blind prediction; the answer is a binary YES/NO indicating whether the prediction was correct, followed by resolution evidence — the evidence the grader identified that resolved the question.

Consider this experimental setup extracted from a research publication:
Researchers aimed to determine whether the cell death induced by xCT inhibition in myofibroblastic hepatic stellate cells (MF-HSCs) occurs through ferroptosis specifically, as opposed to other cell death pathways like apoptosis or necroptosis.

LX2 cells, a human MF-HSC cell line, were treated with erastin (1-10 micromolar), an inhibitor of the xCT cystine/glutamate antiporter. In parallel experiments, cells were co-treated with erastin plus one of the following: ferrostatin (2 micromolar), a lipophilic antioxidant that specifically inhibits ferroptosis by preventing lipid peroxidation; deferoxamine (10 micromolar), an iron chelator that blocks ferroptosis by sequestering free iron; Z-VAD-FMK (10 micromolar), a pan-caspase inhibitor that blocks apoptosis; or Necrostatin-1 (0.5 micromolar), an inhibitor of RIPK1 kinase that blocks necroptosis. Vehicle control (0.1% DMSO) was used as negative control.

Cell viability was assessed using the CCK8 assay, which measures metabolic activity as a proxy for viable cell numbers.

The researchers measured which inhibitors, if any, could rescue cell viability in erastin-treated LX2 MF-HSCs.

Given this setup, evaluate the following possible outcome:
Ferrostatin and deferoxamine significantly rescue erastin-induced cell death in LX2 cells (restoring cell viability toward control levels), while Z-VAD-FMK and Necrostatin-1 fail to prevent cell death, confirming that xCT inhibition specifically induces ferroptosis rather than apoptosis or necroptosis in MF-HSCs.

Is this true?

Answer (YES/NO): YES